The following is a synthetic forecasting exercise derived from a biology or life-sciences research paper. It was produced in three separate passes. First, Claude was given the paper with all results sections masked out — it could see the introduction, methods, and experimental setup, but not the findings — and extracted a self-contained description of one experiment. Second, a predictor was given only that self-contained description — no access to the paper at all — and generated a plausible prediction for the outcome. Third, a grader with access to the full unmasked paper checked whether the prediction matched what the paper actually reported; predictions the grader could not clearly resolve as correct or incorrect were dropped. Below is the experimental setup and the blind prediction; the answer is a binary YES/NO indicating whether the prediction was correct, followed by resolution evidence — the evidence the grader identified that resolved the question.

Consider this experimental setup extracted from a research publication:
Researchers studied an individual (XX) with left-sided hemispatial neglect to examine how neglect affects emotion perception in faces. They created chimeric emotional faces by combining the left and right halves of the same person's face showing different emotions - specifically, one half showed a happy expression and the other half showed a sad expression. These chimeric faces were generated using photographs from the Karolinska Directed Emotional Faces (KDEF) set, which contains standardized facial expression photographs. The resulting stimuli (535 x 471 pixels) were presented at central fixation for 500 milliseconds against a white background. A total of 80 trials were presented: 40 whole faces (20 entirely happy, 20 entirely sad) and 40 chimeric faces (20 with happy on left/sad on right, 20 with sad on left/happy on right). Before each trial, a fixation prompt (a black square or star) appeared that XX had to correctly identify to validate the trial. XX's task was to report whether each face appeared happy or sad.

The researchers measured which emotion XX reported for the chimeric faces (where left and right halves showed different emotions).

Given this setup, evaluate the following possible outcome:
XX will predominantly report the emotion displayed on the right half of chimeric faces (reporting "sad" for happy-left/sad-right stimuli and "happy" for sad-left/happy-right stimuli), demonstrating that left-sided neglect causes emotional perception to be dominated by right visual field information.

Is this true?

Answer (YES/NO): YES